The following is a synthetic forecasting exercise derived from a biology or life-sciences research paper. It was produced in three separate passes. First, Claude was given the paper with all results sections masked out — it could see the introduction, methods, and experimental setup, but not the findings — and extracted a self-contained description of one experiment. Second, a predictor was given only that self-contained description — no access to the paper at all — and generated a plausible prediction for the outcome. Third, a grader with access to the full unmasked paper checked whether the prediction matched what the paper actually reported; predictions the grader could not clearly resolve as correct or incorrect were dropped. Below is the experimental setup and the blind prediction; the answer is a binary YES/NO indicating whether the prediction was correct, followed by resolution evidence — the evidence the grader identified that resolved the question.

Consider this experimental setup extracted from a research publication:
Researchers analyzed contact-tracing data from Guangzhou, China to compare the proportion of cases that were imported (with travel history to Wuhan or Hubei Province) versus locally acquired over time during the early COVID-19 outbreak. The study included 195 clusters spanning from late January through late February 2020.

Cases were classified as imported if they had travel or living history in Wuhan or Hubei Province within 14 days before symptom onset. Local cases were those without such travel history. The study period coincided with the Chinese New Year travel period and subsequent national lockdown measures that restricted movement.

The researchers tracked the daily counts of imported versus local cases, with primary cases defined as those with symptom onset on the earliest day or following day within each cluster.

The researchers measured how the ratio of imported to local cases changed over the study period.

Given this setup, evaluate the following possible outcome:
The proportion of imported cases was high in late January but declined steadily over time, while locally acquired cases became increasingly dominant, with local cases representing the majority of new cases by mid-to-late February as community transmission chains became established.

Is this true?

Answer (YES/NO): NO